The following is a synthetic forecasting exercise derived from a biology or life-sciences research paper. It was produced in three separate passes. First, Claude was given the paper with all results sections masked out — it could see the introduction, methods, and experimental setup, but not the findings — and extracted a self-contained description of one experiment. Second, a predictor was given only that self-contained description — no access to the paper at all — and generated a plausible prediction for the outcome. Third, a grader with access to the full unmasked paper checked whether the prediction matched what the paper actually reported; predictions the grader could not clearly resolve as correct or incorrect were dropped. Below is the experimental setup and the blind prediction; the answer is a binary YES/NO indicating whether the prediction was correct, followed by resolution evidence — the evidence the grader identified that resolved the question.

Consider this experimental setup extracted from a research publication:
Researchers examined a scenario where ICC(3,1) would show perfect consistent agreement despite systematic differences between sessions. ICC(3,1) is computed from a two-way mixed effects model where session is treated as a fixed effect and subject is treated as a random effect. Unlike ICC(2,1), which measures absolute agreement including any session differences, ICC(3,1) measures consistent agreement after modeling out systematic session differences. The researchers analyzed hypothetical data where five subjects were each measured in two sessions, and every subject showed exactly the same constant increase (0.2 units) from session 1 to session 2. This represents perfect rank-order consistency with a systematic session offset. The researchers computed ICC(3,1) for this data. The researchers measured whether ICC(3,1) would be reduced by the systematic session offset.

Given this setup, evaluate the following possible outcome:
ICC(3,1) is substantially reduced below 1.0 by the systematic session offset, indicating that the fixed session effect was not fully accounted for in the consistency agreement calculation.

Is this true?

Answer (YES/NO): NO